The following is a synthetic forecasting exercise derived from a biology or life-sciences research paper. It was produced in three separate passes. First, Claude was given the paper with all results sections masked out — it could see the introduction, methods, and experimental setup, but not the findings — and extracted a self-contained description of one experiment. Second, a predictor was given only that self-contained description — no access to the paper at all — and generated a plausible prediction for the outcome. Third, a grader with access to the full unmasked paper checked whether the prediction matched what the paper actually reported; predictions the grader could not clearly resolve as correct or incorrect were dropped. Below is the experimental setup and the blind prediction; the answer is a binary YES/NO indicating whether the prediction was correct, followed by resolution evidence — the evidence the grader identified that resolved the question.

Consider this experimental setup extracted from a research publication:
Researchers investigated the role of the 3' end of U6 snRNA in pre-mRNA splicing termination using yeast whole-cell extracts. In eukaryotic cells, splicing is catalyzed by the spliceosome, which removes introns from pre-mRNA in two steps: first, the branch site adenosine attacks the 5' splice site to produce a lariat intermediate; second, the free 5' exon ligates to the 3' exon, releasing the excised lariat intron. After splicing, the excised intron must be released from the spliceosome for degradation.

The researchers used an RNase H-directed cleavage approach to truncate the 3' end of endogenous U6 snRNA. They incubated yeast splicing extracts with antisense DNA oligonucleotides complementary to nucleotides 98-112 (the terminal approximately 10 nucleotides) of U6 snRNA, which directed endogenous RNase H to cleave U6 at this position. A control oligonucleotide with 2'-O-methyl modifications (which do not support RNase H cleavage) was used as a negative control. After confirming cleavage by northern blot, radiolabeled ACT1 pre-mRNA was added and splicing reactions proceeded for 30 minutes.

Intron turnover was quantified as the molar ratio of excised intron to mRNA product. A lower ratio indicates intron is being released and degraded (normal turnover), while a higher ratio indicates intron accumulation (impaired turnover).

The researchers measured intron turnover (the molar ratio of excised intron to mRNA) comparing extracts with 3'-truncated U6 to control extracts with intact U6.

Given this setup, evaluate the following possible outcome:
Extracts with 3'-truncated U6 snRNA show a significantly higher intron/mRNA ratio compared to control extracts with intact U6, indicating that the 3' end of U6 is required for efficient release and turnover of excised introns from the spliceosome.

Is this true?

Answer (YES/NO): YES